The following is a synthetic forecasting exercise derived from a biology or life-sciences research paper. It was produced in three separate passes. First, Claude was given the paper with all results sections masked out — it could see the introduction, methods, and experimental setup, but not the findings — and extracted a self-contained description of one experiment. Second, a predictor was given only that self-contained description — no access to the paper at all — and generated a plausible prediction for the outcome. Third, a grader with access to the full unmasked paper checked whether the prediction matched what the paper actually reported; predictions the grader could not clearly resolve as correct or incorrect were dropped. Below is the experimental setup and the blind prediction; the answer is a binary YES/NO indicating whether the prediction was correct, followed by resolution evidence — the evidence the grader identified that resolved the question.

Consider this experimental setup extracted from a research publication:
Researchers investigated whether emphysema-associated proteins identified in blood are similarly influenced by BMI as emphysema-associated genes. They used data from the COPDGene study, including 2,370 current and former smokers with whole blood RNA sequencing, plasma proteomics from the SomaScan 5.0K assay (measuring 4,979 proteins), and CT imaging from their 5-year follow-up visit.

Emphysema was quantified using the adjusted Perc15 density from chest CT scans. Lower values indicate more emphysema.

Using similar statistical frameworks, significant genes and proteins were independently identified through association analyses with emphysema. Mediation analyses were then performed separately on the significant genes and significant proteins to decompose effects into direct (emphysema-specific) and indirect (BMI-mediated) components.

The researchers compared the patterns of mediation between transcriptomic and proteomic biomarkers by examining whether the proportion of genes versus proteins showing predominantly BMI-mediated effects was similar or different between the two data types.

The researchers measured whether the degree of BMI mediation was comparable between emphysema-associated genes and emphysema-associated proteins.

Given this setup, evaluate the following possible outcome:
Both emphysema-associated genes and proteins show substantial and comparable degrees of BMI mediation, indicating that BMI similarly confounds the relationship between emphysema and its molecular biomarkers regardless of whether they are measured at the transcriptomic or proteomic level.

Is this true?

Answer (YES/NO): YES